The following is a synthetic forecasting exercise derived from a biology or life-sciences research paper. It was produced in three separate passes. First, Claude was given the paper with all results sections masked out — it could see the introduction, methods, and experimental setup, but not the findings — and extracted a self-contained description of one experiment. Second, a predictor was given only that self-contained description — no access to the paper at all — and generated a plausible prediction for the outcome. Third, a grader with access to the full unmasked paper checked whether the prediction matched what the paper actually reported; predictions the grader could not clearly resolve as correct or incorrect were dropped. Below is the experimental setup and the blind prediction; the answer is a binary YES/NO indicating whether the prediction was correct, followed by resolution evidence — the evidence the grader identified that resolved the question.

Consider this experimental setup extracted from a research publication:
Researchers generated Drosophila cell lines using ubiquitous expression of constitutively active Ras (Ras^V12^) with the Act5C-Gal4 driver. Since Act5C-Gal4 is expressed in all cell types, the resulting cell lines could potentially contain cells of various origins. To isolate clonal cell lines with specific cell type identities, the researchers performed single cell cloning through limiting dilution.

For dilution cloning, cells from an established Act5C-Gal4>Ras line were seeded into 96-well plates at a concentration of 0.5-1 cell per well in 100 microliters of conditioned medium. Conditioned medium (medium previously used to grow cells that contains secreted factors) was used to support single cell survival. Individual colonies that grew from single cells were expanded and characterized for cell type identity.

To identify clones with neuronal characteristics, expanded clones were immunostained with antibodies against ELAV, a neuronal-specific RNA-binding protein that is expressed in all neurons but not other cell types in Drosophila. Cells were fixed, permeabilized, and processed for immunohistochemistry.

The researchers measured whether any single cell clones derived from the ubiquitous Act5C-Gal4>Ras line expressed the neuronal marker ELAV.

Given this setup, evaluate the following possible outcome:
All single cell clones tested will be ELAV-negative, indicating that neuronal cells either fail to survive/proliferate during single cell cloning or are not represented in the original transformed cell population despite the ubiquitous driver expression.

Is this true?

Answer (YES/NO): NO